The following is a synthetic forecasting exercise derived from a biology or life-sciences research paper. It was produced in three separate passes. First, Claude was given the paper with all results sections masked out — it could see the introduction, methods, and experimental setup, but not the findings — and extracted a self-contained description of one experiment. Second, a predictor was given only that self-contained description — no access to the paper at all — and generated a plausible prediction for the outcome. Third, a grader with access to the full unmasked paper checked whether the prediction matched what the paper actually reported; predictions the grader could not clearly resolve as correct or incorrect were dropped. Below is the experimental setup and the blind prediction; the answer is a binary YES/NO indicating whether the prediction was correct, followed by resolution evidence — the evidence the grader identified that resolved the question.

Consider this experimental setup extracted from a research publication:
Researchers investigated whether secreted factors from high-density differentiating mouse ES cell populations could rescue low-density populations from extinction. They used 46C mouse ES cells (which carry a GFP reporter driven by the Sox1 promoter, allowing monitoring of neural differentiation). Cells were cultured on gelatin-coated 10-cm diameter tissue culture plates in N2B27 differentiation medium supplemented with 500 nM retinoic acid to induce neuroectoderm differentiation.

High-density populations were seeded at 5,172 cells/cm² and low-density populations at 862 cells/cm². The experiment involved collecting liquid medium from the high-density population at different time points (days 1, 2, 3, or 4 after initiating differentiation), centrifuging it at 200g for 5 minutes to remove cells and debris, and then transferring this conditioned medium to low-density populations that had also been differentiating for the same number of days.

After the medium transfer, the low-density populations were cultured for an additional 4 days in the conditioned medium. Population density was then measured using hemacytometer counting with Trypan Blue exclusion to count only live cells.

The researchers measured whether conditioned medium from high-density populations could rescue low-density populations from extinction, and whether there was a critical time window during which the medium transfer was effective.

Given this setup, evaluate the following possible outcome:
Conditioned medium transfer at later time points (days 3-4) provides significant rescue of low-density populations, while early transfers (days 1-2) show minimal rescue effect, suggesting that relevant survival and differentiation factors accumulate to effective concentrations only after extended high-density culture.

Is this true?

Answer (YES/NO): NO